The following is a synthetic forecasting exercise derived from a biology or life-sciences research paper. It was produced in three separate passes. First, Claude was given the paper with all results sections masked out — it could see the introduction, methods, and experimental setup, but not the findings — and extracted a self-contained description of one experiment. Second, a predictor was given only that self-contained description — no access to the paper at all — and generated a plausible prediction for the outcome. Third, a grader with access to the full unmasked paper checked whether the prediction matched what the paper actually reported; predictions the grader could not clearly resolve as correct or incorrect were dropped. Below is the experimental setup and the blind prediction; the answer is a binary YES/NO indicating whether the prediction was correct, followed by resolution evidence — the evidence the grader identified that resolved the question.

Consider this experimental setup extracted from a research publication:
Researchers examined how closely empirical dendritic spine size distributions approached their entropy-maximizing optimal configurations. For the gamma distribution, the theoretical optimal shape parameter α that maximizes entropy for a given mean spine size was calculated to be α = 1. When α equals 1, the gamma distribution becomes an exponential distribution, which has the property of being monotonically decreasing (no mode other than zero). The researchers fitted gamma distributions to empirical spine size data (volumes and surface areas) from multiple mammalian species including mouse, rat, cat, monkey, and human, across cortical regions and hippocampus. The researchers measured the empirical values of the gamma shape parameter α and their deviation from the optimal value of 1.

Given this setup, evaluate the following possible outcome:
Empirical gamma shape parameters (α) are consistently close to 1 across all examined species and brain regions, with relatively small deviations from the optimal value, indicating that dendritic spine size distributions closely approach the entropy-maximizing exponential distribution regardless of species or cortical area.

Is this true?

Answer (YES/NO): NO